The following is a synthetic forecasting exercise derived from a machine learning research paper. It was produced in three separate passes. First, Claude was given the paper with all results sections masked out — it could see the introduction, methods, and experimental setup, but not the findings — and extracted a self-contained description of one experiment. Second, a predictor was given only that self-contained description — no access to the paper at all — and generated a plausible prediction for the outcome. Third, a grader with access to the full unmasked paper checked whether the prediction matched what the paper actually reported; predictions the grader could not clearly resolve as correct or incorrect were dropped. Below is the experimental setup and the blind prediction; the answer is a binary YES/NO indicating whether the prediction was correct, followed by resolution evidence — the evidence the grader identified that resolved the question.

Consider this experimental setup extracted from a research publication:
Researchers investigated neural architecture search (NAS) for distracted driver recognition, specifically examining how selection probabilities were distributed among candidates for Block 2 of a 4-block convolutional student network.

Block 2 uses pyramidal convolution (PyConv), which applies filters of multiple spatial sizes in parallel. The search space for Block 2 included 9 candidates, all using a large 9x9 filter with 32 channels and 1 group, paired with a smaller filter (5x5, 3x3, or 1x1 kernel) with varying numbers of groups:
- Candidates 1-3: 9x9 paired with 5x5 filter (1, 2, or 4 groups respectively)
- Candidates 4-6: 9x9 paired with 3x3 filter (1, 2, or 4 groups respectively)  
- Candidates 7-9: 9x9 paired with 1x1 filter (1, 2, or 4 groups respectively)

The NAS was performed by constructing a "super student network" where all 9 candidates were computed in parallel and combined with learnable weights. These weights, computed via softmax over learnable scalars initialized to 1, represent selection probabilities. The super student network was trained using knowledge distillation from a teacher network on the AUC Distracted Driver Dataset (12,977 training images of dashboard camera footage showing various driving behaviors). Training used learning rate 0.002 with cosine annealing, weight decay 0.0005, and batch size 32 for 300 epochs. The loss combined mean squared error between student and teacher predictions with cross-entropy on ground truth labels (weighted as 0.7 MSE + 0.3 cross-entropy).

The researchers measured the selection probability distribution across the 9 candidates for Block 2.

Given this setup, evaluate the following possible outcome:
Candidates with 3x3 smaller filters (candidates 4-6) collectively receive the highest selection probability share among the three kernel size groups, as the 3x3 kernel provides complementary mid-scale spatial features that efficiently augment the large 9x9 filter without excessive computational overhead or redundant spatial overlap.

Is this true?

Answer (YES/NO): NO